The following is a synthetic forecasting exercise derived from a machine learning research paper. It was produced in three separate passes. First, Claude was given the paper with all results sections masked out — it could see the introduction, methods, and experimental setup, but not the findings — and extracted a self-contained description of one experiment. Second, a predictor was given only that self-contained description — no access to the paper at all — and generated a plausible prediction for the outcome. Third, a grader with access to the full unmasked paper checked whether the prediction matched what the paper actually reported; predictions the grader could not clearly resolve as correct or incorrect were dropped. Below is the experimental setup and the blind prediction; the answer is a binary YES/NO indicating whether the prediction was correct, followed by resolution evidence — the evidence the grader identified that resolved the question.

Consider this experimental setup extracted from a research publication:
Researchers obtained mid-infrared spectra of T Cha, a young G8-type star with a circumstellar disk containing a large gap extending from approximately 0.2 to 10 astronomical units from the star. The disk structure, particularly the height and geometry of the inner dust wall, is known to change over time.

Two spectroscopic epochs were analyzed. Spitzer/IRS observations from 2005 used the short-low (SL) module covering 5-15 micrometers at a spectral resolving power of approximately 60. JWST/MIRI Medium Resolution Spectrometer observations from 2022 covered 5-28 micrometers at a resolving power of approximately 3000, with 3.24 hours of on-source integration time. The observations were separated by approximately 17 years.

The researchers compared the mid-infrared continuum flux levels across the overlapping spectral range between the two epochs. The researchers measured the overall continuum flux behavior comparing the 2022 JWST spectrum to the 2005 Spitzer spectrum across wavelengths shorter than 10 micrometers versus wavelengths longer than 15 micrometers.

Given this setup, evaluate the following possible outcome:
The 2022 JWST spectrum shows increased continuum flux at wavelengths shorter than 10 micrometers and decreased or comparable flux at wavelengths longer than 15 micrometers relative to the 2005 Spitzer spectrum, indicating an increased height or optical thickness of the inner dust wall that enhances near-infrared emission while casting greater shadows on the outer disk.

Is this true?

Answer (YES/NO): NO